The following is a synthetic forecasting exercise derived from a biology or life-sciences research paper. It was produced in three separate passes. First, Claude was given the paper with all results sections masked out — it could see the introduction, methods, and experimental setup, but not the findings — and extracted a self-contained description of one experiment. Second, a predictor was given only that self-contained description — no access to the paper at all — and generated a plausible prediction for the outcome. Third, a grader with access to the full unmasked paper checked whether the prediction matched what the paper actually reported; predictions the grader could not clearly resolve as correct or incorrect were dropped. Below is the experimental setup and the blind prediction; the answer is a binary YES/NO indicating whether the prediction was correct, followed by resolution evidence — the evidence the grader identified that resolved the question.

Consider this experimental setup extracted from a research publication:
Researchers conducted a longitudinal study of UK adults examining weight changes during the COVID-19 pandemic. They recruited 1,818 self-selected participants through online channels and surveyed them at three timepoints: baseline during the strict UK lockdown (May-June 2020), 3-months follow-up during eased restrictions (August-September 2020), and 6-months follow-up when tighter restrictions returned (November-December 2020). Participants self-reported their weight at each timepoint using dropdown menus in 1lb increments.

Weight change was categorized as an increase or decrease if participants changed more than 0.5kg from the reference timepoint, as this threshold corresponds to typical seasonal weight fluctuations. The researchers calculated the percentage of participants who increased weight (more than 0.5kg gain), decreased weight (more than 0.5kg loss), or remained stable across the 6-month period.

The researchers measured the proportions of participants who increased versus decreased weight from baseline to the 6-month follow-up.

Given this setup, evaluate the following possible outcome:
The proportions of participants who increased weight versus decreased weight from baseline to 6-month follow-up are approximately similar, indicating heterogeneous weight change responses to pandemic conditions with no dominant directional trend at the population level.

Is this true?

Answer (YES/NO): YES